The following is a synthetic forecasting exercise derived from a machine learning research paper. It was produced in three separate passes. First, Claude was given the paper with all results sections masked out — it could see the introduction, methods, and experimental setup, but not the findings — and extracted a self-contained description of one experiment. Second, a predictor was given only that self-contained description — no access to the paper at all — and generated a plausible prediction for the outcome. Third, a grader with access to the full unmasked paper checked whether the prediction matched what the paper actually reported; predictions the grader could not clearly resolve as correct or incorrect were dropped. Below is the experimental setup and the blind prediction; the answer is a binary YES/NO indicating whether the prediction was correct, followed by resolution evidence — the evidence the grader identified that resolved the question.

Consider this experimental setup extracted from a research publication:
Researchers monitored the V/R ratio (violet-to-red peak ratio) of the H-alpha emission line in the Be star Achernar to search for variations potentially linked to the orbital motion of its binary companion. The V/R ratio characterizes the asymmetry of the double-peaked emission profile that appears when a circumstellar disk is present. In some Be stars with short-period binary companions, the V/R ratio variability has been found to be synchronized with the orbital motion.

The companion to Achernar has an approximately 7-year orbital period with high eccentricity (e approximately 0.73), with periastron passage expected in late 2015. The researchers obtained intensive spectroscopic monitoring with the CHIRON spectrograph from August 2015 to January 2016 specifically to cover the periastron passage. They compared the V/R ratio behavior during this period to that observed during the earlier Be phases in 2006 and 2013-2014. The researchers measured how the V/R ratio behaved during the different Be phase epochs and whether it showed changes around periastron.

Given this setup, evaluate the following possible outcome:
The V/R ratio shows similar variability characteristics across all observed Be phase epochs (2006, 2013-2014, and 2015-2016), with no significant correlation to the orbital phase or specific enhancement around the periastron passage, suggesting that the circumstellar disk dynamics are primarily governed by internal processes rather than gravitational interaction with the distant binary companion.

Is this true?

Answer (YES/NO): NO